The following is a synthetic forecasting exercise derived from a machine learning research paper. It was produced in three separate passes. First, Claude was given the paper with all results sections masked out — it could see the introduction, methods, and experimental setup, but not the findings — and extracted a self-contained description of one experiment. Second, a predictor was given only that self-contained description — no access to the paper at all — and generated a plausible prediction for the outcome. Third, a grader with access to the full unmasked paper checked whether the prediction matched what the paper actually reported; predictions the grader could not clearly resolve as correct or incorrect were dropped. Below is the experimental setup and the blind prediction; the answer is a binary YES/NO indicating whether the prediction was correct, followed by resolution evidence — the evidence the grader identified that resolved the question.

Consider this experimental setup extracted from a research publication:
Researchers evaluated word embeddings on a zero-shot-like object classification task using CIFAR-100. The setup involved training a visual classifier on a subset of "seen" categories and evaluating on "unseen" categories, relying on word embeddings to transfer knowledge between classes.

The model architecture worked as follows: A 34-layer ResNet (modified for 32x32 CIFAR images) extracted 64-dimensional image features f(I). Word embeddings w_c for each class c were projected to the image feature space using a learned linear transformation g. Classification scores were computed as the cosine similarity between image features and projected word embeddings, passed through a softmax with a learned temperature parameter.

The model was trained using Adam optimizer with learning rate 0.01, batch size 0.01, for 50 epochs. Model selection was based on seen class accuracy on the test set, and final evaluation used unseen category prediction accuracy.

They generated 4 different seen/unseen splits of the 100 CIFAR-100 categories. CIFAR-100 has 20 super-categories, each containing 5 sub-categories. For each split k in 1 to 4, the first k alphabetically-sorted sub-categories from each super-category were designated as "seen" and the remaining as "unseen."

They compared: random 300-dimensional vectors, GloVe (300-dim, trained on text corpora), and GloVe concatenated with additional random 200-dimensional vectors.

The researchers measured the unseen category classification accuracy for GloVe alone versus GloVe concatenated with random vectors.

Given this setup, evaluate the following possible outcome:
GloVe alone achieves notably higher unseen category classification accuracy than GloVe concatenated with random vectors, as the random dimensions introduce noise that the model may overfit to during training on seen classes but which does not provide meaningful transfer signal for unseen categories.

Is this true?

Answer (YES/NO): YES